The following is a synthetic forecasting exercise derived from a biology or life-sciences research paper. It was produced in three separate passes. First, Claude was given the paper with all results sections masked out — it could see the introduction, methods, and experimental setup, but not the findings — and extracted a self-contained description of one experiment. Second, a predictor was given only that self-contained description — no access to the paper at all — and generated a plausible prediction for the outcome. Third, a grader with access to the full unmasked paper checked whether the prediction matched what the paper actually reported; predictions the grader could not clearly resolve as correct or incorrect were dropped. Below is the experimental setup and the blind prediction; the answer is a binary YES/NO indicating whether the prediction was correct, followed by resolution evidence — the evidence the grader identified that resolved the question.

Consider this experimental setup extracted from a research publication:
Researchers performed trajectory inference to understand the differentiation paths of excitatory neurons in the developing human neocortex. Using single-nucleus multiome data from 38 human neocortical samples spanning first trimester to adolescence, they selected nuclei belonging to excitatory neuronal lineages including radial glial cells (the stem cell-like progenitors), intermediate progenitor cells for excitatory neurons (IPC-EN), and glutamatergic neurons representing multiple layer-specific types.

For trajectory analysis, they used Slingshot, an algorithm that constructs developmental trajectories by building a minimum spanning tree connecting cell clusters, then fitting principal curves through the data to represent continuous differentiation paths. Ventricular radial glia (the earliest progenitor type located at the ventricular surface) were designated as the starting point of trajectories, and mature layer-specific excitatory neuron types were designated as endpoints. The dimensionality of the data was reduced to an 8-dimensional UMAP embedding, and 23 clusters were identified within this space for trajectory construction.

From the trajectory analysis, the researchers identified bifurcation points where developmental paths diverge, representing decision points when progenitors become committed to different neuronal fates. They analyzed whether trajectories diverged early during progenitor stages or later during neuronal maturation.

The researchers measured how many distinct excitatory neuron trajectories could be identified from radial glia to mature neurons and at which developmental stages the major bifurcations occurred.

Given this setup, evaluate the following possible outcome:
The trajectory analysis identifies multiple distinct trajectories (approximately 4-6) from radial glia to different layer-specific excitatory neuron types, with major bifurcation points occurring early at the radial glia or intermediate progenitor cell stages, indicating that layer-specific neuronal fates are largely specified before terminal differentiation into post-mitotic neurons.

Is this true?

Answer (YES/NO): NO